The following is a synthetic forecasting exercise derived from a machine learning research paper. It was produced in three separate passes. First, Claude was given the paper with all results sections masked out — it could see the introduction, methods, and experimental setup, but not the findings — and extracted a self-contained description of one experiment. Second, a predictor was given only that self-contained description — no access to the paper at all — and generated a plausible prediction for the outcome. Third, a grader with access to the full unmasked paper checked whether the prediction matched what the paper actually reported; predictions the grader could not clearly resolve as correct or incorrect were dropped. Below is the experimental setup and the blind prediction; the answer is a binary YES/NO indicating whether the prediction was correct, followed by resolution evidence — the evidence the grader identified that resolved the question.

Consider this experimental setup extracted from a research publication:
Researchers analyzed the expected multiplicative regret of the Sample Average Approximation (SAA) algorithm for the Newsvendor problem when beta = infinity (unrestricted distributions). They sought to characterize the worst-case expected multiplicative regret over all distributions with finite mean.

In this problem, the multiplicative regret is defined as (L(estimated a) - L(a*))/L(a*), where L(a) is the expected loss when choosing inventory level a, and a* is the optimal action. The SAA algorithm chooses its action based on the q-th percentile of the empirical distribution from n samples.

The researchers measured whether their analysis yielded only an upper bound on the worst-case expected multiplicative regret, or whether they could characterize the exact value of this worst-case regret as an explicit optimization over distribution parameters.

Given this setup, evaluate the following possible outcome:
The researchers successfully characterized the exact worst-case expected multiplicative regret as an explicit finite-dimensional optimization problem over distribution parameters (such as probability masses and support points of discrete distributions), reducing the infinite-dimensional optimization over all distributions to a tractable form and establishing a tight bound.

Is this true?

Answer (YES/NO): YES